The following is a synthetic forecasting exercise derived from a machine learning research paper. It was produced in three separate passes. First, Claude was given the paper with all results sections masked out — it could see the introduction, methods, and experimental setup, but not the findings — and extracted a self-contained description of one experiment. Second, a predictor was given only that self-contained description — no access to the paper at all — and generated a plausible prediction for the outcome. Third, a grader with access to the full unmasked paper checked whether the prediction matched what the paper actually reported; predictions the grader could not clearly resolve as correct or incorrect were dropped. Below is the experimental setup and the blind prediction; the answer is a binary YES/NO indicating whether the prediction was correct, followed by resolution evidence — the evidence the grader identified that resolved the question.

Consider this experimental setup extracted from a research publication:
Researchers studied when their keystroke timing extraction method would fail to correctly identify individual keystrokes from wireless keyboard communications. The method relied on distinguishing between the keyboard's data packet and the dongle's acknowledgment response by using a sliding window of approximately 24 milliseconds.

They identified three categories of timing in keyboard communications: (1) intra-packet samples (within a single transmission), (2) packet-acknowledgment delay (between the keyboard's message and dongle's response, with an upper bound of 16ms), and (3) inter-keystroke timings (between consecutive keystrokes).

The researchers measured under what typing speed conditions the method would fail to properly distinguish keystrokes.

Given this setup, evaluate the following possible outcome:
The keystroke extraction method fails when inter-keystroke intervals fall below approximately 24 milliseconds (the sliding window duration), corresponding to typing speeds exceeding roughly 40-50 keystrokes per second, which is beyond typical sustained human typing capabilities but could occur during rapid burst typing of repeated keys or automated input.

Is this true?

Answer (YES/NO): NO